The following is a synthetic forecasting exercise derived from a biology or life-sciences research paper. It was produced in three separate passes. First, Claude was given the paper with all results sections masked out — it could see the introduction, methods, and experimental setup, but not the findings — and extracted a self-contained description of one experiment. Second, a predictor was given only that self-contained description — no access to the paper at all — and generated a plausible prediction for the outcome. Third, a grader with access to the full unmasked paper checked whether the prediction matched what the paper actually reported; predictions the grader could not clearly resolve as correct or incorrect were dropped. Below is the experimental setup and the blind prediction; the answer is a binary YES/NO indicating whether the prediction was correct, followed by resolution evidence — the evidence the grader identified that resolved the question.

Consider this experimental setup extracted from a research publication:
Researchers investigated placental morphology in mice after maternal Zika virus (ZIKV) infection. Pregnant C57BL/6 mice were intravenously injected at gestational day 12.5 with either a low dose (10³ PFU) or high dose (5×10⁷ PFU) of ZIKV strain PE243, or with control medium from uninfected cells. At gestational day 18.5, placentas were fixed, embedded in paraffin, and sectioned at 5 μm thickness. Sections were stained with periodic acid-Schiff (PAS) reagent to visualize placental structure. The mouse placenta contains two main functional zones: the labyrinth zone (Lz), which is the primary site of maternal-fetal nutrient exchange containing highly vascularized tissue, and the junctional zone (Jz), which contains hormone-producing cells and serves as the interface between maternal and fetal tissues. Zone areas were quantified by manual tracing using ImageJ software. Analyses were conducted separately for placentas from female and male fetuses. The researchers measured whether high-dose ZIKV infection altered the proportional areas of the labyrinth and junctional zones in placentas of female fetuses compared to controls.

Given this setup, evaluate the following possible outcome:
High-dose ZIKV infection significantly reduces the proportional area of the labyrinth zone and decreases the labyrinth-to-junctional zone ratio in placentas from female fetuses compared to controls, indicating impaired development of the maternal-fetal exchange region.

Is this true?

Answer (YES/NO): NO